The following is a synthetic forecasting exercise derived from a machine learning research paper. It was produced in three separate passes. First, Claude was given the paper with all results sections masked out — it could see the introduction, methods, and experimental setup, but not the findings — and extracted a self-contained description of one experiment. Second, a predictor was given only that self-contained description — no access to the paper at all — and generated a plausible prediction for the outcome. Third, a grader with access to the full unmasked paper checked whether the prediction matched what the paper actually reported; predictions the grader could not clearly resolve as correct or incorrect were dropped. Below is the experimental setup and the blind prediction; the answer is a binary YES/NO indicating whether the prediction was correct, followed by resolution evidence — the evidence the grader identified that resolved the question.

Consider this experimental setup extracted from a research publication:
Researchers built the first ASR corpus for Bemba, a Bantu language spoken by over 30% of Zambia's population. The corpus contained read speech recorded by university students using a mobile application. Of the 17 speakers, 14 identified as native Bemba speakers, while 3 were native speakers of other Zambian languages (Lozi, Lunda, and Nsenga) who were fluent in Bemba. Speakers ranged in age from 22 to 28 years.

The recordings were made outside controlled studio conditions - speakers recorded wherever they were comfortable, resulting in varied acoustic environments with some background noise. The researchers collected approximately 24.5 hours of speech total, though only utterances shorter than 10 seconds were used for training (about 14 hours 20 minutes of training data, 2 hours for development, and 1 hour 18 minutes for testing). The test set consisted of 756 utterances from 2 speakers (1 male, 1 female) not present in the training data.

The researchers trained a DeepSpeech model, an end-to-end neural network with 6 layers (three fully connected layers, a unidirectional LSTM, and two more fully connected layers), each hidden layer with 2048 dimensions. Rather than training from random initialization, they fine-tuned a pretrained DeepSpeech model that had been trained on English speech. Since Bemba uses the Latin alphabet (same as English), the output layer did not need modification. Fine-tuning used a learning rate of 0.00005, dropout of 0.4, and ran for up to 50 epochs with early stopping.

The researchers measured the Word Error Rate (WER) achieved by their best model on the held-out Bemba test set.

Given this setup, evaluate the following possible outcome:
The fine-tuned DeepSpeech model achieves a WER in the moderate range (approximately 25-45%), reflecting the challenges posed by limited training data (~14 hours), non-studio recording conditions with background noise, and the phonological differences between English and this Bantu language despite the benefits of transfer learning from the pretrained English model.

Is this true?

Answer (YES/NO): NO